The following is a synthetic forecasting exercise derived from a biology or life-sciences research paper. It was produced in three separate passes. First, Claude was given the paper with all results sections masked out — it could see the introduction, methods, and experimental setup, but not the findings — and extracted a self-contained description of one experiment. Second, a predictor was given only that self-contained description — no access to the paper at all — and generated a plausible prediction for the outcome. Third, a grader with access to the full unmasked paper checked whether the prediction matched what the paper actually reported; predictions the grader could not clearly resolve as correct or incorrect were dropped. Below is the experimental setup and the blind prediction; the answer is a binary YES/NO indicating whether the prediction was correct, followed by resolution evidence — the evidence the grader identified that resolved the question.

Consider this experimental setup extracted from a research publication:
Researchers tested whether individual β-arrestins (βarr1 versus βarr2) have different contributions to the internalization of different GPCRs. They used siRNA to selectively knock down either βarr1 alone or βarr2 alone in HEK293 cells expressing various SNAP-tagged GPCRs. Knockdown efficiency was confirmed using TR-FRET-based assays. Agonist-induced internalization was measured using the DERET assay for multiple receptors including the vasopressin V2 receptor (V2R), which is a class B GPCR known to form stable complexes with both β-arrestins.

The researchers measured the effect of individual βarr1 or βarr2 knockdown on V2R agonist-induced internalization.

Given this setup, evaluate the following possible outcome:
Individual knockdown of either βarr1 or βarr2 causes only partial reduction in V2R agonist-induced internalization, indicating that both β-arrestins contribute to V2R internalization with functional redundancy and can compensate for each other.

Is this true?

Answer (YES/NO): NO